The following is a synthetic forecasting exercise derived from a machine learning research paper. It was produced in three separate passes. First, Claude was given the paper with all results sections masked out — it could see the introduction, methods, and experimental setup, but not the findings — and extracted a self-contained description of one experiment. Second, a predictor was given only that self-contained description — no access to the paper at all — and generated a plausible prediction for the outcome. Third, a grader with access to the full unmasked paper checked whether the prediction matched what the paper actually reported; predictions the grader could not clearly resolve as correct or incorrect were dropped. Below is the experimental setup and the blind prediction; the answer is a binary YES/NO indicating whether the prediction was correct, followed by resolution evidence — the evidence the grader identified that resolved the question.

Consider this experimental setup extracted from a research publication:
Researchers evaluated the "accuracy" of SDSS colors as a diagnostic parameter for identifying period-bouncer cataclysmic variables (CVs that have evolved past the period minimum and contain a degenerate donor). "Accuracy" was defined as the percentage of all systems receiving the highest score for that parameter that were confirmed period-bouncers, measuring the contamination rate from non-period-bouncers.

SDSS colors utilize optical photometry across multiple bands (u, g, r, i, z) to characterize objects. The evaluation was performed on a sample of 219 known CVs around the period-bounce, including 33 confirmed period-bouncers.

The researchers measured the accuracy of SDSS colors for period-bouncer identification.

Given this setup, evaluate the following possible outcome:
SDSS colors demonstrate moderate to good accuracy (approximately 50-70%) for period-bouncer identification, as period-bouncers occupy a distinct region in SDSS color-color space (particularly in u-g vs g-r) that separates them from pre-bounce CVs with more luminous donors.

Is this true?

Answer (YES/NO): NO